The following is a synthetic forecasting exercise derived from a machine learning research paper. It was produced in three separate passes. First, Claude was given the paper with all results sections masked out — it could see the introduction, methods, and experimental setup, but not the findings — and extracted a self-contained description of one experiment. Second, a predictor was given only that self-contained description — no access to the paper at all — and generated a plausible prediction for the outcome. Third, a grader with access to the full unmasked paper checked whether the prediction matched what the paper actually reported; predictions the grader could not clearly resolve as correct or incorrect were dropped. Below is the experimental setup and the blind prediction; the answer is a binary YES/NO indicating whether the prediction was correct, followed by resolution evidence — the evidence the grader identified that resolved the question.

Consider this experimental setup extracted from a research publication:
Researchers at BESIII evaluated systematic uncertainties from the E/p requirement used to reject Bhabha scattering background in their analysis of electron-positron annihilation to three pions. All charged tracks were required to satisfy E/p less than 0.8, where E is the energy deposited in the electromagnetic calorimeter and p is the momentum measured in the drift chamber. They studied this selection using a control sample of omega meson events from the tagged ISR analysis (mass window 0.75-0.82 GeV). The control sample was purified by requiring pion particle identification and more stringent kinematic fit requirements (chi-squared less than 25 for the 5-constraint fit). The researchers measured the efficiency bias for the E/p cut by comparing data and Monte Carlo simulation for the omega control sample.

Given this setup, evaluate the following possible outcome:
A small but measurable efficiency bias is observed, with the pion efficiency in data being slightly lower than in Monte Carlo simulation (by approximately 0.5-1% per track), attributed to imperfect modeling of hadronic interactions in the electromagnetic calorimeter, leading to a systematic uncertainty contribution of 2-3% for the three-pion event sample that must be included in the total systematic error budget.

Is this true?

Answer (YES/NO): NO